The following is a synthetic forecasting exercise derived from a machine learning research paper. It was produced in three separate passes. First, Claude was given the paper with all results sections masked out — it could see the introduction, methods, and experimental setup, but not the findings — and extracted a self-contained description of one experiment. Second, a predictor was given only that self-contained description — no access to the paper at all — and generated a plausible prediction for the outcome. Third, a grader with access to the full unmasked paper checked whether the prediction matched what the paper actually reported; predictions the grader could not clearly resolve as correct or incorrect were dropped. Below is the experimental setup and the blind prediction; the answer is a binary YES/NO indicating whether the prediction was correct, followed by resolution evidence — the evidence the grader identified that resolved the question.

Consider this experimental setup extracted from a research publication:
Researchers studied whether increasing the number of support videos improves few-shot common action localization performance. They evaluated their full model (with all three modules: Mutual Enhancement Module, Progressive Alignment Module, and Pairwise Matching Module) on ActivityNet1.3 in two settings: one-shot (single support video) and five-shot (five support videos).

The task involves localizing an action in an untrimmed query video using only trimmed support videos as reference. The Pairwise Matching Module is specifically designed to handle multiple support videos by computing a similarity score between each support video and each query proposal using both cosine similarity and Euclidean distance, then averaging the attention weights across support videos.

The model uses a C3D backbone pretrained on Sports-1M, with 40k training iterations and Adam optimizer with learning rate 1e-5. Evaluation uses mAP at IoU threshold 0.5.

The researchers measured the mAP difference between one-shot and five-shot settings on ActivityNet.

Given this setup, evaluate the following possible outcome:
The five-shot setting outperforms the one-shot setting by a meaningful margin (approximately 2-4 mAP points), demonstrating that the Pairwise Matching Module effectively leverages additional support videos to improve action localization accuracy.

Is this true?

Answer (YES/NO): YES